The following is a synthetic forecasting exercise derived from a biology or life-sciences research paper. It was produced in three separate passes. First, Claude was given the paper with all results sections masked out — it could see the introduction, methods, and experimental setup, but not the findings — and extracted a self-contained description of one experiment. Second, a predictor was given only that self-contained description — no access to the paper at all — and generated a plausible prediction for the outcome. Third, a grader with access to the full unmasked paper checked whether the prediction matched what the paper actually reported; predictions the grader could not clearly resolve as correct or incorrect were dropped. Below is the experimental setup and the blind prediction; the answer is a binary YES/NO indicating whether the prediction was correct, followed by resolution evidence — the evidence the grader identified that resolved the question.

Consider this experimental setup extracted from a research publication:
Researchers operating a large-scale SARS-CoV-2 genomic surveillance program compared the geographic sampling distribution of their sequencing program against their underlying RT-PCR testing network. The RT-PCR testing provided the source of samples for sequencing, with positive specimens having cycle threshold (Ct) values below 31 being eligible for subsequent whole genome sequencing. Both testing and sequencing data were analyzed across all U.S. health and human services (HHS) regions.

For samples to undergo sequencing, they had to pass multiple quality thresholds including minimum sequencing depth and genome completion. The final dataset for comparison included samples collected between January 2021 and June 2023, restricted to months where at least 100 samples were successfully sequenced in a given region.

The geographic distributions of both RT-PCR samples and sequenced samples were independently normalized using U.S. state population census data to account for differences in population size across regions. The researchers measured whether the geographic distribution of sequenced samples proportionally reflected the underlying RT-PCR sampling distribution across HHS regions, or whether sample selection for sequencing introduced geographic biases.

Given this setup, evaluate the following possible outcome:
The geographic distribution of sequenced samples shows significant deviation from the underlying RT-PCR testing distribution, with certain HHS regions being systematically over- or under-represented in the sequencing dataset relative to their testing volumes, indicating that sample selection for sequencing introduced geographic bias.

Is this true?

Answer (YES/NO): NO